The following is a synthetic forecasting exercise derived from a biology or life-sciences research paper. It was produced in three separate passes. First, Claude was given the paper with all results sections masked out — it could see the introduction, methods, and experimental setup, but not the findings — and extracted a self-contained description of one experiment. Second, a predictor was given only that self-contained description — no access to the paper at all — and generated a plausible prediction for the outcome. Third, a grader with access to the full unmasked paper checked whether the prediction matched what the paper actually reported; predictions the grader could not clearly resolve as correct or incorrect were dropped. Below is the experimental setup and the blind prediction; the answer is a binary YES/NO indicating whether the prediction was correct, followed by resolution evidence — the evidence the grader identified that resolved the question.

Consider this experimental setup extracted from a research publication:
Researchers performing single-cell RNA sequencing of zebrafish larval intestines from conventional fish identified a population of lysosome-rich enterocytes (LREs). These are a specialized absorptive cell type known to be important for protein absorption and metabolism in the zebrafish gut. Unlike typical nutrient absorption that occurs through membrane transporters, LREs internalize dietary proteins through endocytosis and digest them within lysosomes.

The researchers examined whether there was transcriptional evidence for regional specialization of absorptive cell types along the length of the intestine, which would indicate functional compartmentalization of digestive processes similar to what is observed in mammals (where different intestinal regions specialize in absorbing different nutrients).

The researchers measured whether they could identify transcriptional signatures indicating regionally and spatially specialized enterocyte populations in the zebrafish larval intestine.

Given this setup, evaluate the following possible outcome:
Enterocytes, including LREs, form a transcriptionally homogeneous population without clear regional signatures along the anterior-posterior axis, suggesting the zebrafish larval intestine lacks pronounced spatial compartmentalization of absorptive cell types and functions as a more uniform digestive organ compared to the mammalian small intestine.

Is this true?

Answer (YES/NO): NO